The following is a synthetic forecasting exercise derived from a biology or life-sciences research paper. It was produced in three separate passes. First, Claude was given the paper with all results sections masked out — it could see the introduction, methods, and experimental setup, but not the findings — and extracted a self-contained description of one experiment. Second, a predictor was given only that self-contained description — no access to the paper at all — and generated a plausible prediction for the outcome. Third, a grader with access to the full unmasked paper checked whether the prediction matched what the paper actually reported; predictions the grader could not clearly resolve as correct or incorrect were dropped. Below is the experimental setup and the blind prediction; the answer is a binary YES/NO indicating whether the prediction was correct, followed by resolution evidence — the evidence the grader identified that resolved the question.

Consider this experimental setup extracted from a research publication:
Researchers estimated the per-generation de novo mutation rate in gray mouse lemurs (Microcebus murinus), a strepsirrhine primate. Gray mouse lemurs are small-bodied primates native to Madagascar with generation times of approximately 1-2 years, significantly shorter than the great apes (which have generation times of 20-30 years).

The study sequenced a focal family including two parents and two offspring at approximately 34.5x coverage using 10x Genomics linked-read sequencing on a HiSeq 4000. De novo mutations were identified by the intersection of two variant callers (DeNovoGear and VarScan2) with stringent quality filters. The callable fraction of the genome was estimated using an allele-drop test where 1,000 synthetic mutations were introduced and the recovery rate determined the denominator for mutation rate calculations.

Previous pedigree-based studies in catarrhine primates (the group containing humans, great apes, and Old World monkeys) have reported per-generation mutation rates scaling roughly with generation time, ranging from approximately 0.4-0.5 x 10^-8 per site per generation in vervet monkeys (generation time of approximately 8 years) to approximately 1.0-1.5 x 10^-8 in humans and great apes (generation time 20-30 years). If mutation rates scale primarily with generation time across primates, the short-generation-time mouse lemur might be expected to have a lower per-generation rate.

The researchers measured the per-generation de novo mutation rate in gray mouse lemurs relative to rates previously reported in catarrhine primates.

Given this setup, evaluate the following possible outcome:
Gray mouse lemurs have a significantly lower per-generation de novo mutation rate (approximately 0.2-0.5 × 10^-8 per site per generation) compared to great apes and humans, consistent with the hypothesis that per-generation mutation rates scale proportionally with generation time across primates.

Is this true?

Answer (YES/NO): NO